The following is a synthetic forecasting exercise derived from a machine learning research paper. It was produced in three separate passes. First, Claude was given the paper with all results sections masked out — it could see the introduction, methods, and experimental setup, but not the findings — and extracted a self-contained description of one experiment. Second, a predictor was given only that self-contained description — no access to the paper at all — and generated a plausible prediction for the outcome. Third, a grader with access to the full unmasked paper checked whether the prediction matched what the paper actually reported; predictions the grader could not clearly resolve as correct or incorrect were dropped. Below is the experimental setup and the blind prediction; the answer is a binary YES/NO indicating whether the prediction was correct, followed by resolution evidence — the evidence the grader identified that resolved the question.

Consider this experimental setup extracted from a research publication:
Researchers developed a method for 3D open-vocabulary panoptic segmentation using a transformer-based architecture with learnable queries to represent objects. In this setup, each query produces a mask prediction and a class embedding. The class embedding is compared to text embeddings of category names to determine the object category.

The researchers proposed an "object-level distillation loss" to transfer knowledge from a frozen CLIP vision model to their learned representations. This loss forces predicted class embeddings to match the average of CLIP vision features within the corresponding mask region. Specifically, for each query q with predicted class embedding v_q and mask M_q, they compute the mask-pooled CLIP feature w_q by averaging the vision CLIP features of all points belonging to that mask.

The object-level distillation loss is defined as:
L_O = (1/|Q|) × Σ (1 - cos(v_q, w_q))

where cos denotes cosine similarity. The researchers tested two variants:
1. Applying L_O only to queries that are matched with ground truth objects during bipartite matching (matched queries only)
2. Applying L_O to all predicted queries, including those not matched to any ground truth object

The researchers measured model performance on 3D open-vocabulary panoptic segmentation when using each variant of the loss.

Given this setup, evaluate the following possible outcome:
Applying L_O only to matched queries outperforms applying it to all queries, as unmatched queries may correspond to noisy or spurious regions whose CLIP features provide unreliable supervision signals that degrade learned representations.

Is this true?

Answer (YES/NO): YES